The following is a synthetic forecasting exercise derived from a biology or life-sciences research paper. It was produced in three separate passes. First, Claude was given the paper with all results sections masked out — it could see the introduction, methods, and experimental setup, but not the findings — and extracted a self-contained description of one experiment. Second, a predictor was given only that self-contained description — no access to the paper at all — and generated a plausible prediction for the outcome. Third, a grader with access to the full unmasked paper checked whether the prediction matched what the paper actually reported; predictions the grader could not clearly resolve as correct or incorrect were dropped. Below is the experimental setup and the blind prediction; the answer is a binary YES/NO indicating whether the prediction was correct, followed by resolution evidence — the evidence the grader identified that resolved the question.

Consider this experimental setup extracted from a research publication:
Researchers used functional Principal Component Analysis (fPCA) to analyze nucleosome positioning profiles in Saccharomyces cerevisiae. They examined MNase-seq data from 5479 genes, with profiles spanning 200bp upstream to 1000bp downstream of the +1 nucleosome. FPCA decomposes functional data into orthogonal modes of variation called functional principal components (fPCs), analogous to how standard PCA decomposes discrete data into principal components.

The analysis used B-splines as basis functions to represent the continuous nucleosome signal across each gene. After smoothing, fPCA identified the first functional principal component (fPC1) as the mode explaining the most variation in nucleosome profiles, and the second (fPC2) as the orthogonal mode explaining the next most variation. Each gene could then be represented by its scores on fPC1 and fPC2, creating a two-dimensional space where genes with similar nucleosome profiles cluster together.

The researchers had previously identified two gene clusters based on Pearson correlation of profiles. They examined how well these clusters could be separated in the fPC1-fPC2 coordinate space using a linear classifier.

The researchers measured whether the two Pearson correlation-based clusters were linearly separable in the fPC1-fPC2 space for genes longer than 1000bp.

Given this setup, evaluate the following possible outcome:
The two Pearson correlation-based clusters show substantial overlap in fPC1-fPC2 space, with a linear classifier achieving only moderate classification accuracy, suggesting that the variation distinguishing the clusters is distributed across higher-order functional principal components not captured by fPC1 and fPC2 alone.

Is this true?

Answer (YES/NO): NO